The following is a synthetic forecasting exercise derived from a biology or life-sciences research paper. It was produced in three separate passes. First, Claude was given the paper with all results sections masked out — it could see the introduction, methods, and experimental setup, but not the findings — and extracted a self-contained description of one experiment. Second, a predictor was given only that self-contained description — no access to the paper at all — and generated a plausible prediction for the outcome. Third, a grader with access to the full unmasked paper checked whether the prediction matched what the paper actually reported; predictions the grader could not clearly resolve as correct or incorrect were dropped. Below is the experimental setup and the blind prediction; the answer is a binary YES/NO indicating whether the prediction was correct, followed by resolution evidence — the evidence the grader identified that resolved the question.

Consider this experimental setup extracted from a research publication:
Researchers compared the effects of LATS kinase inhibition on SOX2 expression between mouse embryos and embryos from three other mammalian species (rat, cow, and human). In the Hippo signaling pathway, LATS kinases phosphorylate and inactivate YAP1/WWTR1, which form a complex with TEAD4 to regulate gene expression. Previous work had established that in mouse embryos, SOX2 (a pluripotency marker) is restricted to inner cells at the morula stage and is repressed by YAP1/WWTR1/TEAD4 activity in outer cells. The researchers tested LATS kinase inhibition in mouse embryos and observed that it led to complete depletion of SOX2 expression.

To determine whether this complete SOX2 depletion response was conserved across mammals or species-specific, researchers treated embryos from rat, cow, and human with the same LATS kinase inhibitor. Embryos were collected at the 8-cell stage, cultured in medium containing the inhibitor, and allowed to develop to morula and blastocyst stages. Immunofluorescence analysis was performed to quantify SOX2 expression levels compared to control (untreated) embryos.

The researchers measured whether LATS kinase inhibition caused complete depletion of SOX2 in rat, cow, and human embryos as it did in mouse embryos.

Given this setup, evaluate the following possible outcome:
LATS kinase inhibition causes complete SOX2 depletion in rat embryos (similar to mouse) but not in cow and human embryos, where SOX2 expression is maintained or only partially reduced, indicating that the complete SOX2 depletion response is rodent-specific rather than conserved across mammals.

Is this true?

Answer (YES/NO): NO